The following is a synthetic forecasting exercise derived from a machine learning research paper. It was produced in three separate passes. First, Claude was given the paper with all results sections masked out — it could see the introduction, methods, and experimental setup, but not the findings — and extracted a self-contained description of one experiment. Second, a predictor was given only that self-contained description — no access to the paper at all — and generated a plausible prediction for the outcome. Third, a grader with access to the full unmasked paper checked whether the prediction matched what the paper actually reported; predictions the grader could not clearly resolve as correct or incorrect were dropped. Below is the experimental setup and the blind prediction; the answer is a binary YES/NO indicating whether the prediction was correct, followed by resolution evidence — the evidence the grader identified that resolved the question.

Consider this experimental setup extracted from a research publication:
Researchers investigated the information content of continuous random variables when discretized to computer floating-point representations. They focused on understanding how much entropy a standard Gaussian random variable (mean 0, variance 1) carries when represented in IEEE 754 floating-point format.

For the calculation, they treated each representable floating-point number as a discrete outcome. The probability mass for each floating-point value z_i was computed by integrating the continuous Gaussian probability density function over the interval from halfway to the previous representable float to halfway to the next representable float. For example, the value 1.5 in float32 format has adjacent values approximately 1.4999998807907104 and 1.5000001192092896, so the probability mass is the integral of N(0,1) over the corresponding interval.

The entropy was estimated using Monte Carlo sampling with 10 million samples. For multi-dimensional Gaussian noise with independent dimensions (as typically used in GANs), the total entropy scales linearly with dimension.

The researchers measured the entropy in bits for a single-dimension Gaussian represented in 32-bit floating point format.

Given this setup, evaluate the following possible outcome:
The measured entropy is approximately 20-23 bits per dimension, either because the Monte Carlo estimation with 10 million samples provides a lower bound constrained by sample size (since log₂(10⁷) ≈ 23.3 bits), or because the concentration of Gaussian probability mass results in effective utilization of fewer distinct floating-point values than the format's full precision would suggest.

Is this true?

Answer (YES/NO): NO